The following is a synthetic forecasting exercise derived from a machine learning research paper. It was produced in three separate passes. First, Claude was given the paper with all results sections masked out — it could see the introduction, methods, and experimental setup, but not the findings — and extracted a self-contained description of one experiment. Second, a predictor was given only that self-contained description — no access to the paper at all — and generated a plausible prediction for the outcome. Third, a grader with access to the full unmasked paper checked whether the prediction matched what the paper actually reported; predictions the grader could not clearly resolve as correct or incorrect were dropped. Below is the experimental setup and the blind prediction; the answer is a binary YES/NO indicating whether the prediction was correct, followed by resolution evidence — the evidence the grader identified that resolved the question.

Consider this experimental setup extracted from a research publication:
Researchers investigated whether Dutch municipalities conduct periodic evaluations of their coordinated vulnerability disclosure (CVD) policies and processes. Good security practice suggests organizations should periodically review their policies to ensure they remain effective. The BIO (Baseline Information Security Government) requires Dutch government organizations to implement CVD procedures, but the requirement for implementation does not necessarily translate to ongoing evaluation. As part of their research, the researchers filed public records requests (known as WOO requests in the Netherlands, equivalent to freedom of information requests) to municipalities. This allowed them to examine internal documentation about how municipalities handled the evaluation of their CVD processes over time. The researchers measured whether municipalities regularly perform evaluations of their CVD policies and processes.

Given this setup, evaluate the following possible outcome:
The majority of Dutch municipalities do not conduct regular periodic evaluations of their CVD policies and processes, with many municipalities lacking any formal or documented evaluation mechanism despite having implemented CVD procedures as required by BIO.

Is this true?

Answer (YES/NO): YES